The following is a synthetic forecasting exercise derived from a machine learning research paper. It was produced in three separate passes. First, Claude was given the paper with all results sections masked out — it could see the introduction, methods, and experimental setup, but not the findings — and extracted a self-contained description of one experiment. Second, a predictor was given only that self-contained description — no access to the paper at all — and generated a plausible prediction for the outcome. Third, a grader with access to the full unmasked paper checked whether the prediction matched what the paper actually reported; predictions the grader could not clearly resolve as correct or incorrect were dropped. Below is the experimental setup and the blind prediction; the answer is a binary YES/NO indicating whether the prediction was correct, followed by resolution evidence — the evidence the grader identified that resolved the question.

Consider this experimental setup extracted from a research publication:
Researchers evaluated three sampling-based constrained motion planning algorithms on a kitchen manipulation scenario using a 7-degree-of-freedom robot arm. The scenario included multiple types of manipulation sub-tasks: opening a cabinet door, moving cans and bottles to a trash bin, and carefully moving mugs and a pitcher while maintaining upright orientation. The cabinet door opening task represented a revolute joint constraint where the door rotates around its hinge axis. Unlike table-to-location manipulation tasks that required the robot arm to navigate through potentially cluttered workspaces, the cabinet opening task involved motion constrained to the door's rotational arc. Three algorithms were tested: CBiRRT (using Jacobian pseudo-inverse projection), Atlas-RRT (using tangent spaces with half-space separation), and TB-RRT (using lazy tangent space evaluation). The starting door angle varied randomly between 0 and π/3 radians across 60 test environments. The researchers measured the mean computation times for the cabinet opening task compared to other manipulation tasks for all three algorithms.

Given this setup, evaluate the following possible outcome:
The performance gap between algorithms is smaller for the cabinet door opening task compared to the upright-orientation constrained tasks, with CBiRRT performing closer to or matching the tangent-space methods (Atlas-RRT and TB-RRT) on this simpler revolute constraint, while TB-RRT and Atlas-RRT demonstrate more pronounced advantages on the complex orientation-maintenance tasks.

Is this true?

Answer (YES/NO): NO